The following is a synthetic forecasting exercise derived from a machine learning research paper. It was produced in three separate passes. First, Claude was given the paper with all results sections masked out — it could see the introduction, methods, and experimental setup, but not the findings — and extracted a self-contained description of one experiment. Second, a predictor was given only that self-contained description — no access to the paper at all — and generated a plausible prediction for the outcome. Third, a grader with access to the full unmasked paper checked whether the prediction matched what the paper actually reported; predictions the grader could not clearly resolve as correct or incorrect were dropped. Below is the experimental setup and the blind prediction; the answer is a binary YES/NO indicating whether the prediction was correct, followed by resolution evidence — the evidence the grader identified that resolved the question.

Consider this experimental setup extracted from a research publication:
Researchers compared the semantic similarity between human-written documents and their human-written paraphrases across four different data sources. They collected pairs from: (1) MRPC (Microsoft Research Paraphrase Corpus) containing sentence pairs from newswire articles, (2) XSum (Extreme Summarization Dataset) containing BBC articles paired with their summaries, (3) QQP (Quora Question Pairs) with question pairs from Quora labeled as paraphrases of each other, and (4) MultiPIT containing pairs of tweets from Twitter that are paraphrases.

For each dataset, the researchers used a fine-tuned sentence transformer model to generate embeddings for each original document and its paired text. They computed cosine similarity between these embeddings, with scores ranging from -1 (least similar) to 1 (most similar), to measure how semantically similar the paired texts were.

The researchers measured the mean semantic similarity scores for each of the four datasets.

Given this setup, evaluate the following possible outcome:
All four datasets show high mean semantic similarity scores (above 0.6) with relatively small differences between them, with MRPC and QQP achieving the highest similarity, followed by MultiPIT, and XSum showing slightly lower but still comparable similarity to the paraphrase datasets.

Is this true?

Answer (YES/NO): NO